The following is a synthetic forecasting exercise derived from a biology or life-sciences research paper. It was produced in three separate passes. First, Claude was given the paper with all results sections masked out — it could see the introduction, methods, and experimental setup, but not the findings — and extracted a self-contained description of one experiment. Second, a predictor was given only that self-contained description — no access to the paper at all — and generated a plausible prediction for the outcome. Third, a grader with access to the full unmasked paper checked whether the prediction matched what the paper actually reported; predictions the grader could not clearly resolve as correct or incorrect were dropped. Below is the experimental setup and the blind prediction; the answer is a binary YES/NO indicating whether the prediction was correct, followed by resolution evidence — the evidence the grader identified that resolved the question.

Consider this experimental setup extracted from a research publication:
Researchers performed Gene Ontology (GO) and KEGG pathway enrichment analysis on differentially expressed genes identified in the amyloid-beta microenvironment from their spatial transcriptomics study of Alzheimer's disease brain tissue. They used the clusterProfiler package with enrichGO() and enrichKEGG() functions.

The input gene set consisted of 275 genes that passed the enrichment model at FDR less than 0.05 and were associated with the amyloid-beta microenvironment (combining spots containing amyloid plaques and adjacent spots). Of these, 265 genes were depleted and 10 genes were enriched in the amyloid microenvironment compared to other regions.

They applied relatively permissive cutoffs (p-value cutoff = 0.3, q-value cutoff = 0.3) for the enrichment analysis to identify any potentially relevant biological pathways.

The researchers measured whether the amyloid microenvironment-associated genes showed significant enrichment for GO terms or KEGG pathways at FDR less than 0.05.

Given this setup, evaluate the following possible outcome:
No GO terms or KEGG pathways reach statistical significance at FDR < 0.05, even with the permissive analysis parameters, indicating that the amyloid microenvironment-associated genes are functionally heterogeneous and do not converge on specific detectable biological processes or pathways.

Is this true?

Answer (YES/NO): YES